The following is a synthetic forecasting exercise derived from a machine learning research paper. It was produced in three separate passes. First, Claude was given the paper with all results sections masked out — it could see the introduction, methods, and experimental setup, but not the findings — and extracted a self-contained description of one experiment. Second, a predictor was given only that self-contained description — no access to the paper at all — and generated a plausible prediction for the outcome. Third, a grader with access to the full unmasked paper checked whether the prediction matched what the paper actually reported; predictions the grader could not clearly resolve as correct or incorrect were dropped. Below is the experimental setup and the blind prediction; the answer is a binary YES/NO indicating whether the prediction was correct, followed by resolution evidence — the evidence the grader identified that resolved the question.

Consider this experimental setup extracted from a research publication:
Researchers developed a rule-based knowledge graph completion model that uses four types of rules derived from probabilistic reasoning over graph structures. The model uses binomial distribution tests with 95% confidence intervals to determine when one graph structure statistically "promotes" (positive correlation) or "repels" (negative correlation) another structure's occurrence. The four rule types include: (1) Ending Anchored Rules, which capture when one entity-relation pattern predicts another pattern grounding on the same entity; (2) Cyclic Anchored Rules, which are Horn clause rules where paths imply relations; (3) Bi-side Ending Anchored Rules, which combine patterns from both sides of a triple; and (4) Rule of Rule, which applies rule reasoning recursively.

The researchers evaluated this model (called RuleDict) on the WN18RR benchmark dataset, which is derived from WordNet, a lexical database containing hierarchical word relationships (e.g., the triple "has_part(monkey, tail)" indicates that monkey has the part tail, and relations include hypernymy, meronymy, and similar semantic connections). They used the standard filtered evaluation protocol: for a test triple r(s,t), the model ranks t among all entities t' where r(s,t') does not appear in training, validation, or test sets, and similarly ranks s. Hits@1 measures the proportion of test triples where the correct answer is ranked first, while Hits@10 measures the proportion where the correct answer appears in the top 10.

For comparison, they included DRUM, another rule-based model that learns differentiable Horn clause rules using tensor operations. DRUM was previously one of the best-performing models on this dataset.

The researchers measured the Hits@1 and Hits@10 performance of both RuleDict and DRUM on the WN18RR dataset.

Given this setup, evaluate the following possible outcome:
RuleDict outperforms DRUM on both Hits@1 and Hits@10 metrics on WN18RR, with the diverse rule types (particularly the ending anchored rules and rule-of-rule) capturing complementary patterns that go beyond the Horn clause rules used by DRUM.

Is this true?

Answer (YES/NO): NO